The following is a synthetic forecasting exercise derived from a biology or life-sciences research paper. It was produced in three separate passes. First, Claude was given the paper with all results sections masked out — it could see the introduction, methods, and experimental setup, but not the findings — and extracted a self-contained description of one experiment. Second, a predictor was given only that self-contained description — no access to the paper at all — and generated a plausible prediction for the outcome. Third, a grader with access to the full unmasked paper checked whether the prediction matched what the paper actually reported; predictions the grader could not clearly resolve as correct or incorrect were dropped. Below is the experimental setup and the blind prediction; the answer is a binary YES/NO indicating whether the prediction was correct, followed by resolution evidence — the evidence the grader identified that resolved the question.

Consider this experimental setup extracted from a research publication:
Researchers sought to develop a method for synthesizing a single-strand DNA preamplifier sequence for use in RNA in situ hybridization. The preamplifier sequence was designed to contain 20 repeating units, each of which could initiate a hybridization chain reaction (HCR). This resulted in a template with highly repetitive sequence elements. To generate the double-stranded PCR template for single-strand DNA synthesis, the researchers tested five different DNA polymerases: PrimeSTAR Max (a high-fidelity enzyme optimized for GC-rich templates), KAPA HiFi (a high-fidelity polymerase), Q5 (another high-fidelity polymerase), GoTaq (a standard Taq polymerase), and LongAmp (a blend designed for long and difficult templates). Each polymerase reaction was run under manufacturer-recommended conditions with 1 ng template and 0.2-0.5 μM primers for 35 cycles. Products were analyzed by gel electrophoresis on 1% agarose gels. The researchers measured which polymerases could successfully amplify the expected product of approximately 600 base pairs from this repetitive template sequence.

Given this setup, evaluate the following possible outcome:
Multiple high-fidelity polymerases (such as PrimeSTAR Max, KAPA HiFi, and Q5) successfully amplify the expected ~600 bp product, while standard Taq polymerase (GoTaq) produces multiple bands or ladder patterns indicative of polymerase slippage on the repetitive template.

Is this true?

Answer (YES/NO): NO